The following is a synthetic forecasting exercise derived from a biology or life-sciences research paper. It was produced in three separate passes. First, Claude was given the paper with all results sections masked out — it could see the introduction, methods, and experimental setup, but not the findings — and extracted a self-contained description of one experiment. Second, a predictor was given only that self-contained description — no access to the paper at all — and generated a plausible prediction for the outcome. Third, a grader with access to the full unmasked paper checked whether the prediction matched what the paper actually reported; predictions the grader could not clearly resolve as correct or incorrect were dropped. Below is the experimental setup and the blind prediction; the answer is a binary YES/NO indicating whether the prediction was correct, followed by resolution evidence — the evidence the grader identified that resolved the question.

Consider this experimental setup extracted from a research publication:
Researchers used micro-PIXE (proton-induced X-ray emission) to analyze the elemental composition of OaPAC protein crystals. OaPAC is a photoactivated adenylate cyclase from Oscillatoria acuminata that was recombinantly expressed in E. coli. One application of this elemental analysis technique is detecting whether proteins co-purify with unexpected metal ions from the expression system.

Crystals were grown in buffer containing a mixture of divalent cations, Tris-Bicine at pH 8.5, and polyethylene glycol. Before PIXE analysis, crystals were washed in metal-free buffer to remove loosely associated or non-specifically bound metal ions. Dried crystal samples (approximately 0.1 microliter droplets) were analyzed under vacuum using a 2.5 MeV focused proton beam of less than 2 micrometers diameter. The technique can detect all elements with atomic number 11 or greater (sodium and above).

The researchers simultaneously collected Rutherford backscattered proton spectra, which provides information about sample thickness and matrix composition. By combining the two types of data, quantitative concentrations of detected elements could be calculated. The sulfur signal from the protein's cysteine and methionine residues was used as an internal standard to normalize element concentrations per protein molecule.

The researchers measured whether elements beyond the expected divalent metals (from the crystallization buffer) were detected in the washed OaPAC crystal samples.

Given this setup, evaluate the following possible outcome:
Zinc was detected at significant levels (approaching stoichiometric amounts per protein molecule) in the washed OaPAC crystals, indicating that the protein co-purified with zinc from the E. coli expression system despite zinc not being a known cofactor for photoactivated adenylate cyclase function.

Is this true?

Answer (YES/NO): NO